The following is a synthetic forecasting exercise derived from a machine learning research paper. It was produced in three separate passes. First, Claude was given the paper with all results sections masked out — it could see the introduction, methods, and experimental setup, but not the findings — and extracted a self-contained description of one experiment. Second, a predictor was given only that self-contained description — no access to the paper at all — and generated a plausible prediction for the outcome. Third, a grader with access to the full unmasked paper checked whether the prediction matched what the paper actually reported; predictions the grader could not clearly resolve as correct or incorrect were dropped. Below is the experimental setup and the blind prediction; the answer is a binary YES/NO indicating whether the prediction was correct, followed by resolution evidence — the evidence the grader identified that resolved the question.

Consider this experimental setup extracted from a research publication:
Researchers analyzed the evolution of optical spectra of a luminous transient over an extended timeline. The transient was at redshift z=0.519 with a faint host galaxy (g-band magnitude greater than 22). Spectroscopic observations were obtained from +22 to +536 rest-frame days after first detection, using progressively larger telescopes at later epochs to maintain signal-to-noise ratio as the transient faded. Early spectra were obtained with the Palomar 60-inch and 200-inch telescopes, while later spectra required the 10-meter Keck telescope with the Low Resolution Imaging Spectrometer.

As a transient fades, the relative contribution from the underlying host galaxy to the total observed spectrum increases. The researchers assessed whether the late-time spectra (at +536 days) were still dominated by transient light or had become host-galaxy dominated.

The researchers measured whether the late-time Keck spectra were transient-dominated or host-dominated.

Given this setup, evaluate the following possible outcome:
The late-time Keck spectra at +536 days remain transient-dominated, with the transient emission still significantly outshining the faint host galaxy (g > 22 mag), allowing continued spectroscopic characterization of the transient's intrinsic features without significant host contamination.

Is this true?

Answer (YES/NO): NO